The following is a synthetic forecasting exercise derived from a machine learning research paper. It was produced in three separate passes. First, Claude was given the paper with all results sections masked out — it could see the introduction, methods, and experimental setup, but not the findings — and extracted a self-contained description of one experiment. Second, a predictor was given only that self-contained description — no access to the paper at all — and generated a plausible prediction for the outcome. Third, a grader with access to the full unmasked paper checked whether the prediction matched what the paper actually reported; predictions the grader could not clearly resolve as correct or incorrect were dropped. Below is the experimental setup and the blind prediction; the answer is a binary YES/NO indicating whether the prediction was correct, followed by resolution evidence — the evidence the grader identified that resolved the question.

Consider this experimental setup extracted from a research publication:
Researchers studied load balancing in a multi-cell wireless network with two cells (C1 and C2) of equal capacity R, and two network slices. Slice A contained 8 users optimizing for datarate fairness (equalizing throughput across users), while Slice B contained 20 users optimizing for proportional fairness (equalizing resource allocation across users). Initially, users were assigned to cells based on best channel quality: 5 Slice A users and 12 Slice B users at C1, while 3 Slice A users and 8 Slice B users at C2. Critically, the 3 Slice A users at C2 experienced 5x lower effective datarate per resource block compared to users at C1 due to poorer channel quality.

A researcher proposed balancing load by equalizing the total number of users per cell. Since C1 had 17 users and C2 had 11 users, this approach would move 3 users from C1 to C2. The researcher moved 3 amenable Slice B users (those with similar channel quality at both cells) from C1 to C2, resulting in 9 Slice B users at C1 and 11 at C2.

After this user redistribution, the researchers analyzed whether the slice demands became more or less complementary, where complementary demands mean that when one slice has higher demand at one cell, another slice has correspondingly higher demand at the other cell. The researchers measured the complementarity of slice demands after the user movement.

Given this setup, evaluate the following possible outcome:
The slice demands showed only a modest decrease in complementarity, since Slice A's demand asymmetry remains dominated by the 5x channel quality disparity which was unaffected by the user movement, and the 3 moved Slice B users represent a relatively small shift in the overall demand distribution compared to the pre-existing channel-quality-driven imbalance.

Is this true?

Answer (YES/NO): NO